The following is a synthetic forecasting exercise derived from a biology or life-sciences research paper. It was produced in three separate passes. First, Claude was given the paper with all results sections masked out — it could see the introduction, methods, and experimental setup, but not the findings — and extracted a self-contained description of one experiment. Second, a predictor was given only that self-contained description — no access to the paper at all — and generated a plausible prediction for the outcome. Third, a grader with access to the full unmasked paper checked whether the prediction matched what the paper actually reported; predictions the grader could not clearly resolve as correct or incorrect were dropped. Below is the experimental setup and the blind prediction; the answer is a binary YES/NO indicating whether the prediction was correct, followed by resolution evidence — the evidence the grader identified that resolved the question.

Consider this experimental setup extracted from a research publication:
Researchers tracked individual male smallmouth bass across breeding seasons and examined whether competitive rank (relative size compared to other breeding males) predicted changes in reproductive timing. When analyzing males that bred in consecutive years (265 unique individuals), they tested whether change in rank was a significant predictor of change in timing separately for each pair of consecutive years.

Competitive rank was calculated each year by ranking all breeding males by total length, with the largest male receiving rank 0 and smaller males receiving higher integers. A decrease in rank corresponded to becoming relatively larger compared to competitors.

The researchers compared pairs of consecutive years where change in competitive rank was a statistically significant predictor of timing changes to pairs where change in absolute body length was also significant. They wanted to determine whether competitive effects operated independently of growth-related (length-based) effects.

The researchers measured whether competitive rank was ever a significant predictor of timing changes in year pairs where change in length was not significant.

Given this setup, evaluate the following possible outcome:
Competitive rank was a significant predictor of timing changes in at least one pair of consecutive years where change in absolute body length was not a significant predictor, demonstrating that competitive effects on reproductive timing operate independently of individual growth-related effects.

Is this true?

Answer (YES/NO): NO